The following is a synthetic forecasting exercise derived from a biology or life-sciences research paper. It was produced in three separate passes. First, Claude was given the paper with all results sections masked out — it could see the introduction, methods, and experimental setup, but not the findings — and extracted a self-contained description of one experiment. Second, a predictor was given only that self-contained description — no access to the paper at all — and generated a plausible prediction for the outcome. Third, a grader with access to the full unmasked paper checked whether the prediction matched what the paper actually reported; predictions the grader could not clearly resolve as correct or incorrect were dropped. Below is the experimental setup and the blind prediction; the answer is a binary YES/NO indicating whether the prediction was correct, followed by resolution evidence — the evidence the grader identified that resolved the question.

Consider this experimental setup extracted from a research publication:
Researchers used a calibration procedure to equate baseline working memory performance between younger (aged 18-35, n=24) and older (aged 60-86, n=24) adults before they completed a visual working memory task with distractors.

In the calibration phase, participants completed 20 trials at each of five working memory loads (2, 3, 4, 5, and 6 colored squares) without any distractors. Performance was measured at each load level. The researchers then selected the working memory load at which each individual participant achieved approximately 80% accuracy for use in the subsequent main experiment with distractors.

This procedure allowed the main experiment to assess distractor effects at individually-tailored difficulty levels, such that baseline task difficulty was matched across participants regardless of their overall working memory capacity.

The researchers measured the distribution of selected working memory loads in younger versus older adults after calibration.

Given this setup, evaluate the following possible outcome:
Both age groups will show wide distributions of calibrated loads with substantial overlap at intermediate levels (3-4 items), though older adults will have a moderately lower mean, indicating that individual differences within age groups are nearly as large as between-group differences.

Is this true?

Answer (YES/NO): NO